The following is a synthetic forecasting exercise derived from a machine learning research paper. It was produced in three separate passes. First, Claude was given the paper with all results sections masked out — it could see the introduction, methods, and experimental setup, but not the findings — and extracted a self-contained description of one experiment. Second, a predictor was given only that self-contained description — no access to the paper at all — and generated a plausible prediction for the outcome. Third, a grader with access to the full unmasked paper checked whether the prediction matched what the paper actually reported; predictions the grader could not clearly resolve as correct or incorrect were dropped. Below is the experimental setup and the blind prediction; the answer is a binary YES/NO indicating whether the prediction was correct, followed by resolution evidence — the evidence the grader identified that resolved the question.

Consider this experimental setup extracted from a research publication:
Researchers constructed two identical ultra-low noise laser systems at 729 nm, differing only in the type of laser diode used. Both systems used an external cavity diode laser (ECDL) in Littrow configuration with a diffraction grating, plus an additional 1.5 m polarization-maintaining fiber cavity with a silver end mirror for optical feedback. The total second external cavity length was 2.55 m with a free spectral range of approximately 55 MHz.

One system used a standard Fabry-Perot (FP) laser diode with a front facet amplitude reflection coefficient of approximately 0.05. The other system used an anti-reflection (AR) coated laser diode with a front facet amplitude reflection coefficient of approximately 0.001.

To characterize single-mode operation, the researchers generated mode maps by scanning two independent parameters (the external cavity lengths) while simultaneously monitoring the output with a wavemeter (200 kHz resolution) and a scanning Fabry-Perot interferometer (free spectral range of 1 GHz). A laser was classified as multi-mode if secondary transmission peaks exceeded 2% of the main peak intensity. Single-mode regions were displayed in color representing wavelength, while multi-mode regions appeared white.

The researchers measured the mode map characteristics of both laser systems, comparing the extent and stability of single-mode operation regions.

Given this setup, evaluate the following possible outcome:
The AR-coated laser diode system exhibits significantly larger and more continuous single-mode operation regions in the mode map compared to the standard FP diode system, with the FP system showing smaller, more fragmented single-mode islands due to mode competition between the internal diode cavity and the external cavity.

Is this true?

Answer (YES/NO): YES